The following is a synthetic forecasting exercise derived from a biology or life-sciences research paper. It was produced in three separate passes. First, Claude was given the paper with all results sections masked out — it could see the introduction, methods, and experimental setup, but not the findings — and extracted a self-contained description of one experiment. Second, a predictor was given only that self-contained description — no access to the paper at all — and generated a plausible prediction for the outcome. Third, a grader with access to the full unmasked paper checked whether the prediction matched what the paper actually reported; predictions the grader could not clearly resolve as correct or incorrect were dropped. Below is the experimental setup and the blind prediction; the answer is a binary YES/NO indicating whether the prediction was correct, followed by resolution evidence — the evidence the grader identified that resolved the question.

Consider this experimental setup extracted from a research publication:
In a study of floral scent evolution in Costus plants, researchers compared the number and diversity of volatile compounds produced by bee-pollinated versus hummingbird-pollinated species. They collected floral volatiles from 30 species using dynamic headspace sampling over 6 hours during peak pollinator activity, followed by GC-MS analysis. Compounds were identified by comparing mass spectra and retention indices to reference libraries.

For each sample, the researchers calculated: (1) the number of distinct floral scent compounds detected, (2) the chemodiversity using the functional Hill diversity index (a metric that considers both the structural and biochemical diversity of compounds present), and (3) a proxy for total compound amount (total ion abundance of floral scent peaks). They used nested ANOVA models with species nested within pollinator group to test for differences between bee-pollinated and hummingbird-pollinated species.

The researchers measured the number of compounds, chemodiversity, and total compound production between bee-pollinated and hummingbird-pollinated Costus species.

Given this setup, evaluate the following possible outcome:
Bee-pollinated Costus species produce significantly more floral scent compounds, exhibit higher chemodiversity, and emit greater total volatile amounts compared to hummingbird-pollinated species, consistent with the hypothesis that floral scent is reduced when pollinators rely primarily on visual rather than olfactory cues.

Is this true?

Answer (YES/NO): YES